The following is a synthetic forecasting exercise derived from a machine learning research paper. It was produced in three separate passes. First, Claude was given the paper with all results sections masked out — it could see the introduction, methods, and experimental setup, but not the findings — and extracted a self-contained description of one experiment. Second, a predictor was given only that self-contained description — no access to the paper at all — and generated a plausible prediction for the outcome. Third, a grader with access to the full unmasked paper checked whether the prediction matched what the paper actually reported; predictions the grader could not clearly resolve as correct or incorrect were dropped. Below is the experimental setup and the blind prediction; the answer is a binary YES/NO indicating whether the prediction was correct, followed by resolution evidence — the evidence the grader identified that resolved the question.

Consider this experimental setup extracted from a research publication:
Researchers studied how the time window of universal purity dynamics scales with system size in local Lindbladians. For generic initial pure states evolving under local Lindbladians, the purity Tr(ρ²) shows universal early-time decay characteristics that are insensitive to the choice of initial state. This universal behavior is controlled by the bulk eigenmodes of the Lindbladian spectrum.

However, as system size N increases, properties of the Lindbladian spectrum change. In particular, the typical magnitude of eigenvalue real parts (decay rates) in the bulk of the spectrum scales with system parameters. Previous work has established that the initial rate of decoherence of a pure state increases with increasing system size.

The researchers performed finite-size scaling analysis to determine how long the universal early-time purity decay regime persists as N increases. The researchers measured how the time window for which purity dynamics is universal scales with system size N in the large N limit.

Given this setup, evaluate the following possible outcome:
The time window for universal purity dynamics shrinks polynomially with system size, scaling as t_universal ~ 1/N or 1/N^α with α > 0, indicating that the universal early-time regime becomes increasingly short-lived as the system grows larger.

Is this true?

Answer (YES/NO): YES